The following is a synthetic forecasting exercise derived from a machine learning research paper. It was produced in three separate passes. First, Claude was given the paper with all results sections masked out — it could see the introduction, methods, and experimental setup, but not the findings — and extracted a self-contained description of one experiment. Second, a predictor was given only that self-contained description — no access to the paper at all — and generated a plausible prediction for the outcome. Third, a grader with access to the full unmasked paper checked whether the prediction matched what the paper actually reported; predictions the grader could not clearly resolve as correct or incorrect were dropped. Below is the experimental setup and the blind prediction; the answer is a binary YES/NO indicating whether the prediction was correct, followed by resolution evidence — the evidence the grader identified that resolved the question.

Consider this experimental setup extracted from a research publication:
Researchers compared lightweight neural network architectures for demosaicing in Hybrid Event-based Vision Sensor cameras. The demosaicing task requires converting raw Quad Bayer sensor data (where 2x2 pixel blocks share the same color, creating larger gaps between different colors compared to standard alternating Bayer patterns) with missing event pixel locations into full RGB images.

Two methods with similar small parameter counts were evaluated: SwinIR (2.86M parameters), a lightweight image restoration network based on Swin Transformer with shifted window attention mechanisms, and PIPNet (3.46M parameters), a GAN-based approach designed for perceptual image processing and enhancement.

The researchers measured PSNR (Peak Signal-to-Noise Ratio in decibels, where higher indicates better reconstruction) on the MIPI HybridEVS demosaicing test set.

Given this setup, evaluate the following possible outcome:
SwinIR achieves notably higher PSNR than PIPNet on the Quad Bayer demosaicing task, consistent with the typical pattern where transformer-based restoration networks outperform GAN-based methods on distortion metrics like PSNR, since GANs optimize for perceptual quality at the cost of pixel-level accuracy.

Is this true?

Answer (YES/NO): YES